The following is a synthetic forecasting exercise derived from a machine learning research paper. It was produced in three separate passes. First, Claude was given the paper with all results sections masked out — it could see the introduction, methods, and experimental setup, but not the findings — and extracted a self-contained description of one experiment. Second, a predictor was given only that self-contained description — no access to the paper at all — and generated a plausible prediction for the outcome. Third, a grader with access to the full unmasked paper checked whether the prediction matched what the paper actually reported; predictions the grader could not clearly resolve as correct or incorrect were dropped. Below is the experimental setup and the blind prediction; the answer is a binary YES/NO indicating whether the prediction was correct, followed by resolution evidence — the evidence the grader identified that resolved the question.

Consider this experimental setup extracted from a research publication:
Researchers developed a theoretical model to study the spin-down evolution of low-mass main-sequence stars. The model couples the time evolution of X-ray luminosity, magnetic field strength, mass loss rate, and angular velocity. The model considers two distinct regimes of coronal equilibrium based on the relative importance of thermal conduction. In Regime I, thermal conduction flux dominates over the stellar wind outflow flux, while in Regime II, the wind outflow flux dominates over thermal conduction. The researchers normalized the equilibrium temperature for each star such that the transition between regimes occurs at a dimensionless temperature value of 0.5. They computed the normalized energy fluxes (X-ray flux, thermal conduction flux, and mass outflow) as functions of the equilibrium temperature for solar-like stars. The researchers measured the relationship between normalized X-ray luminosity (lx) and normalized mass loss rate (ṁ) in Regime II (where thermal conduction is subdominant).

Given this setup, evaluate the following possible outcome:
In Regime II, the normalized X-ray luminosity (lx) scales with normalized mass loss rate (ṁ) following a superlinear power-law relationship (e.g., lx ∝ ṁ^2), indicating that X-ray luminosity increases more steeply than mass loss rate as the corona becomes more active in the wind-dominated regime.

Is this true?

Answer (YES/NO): NO